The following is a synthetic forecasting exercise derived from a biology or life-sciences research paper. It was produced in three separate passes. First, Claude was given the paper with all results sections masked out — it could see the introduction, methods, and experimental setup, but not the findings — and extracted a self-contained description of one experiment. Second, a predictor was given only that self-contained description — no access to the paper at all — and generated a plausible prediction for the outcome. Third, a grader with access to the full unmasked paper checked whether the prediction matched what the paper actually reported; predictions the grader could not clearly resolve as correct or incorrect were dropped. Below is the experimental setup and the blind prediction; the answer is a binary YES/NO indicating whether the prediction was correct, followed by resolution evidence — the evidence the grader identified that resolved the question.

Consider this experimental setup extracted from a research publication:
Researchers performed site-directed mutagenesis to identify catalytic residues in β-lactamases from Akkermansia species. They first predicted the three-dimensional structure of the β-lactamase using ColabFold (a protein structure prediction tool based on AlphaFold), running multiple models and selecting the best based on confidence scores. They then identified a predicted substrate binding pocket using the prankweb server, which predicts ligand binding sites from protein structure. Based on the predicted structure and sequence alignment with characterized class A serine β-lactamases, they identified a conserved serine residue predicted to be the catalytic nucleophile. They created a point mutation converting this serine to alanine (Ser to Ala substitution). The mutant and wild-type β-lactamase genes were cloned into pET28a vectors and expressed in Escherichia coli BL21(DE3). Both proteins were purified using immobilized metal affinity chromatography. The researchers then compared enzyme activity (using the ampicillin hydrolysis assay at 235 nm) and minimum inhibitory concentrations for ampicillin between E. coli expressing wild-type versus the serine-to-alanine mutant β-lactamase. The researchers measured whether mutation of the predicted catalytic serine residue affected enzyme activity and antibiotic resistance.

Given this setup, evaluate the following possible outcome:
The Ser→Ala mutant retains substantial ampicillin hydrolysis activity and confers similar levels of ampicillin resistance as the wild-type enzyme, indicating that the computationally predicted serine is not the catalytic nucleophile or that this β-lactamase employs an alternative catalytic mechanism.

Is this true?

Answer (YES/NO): NO